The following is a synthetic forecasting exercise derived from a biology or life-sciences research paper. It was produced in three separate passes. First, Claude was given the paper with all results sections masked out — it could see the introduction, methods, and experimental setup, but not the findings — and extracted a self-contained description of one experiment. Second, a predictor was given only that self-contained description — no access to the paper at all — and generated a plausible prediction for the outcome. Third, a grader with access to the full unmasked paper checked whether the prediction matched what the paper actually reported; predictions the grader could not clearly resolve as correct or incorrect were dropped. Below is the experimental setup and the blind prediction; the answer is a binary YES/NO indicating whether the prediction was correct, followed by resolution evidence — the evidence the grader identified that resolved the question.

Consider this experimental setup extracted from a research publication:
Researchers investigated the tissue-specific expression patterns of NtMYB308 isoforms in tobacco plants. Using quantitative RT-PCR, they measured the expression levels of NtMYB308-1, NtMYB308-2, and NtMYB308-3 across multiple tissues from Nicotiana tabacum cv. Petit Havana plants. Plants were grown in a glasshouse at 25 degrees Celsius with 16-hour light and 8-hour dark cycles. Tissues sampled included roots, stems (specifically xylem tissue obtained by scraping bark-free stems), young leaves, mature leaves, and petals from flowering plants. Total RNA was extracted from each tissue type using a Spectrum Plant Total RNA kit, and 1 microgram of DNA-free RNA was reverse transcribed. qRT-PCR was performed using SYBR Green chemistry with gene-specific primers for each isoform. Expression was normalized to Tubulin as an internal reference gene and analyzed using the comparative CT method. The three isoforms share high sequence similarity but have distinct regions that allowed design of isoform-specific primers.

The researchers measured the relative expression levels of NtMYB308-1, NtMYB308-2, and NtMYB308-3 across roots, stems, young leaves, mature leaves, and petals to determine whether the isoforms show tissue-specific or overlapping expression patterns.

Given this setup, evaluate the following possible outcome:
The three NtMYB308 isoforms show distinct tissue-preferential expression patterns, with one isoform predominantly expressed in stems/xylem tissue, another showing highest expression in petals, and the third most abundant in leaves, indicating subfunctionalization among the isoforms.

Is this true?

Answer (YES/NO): NO